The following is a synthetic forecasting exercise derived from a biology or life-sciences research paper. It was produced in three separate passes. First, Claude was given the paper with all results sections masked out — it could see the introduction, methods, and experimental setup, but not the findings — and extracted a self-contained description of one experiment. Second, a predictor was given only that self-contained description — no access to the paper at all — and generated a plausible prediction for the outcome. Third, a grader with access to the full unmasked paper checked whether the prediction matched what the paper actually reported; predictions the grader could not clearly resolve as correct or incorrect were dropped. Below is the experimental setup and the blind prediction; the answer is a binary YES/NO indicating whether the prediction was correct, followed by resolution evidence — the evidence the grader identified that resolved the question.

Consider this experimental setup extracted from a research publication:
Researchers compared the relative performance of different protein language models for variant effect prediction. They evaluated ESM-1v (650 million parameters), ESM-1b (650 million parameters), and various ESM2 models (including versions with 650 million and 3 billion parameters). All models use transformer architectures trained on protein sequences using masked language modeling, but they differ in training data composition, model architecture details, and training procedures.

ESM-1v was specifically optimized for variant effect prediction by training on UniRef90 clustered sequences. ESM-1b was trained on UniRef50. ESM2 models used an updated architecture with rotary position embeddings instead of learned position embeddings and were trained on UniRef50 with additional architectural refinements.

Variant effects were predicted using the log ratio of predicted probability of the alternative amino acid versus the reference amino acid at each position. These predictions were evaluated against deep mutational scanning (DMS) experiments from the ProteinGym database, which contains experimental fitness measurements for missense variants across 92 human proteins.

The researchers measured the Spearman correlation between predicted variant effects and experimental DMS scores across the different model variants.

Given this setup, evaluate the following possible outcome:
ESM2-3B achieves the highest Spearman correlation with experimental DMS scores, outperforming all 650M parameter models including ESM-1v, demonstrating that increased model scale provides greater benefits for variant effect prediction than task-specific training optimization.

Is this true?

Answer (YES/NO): NO